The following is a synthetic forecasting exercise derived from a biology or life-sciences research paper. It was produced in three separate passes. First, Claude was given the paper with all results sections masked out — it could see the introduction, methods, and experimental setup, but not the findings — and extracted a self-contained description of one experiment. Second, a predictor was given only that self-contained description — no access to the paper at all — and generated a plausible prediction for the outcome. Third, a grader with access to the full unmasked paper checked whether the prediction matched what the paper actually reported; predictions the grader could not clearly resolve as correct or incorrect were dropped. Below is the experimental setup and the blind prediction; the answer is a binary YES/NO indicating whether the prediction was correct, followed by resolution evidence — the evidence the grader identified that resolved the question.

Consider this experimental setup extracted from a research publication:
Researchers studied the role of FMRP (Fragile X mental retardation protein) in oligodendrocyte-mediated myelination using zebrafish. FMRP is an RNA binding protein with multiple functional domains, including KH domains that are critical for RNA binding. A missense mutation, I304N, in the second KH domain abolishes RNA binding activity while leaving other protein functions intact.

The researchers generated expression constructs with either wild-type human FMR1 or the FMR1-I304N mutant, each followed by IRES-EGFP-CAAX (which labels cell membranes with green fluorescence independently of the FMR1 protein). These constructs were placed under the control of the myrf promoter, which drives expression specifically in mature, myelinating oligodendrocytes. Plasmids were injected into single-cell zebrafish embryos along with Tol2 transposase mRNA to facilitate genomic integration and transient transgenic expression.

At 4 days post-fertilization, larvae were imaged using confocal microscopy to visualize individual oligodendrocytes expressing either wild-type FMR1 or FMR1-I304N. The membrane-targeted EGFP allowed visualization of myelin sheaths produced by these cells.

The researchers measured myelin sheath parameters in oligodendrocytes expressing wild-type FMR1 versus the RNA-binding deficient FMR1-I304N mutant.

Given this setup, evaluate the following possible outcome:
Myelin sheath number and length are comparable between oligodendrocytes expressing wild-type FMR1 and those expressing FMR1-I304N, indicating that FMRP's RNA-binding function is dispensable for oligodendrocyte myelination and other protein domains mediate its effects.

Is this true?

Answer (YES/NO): NO